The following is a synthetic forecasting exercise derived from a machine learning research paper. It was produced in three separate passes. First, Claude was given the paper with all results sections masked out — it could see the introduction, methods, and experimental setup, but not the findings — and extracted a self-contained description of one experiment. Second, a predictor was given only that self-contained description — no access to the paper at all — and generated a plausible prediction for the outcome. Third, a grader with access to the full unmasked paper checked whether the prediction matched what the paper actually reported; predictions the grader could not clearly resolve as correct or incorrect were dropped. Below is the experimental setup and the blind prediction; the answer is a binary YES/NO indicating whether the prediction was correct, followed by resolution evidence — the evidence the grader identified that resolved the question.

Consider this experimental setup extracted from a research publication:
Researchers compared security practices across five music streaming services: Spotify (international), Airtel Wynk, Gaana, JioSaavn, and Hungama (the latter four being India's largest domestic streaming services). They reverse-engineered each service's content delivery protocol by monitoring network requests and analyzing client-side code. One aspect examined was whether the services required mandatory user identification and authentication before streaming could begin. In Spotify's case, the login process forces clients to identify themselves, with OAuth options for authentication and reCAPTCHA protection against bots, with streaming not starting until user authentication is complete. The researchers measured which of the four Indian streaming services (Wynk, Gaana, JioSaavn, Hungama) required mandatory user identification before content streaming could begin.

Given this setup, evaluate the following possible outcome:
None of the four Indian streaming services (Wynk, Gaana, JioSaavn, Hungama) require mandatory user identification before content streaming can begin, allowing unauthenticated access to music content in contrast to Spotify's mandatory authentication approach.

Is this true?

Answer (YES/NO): YES